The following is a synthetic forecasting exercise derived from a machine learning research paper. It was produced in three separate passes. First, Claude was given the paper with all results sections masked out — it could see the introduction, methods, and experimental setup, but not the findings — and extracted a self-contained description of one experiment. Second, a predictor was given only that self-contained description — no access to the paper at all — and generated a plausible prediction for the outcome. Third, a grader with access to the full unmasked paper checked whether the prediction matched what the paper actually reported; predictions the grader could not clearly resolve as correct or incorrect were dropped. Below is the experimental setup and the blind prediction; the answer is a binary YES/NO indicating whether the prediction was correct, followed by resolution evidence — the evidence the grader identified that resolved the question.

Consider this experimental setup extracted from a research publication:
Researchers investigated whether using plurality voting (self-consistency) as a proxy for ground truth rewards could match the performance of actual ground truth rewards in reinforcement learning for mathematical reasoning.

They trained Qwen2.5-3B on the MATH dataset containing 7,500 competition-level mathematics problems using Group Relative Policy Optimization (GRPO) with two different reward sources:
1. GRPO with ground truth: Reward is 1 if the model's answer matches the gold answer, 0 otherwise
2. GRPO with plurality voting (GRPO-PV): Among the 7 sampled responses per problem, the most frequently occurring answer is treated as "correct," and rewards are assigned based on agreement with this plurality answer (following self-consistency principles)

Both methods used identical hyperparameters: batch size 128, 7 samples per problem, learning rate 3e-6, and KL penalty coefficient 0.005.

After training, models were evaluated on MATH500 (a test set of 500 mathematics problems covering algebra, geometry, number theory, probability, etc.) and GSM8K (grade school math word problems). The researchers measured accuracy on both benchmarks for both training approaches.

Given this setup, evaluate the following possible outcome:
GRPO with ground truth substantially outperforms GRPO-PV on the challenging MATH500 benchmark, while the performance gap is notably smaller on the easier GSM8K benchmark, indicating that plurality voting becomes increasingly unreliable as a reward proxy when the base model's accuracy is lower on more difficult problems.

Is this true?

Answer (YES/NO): NO